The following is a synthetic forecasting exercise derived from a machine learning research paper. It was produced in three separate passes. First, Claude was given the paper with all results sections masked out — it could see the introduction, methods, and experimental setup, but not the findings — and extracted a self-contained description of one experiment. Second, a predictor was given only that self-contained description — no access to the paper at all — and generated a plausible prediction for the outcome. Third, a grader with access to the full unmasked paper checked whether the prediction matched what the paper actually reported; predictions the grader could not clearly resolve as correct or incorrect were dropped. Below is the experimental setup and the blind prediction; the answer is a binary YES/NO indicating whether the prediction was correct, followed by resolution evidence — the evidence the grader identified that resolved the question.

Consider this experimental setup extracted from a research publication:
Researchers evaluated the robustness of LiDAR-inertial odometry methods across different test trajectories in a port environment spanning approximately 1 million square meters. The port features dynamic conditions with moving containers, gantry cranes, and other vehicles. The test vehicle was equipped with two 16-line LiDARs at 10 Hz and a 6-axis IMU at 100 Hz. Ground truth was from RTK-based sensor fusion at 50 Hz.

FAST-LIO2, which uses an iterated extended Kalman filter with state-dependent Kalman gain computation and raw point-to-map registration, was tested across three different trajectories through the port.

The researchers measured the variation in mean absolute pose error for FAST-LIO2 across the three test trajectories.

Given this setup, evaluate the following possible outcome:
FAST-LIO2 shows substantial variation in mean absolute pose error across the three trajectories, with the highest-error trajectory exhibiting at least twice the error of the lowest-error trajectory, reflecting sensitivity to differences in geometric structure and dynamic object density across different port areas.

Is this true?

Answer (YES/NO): YES